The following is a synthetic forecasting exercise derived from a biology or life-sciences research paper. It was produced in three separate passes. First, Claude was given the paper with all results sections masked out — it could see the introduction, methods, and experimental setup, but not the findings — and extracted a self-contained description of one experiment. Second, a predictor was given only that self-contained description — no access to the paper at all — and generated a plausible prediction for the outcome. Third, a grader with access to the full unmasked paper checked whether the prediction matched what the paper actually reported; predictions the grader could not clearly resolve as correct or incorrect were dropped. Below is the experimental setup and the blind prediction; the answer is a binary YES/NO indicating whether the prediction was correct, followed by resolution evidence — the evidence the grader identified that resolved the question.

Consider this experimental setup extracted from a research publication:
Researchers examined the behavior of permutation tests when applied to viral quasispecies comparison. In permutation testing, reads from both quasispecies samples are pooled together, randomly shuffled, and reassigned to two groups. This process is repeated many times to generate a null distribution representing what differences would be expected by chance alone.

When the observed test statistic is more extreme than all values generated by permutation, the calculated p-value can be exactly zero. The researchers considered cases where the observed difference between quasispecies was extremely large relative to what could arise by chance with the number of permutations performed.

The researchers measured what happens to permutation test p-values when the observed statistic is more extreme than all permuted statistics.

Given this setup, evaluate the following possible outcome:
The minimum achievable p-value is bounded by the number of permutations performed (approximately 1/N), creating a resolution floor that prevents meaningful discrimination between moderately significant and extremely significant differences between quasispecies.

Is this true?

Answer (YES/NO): YES